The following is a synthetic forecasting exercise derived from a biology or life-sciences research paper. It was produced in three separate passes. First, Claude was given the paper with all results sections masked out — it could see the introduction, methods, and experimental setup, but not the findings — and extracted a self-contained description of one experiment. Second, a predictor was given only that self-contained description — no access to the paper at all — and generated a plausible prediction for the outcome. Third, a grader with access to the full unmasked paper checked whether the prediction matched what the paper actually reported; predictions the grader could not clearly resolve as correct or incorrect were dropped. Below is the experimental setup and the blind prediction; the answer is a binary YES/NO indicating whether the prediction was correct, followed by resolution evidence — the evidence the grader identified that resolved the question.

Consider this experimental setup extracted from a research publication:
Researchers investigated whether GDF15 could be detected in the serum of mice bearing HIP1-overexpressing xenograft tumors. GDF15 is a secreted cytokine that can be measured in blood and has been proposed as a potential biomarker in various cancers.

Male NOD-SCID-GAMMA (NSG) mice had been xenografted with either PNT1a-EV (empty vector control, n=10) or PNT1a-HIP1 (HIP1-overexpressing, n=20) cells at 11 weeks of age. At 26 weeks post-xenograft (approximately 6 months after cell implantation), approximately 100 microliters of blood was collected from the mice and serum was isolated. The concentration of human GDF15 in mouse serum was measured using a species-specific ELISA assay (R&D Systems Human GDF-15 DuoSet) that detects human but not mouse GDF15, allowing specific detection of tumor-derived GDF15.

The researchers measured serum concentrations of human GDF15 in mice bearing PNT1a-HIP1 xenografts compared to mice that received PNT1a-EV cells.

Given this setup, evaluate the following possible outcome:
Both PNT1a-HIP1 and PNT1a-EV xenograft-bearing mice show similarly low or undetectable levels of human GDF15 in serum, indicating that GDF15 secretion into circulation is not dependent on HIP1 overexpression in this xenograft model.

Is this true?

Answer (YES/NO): NO